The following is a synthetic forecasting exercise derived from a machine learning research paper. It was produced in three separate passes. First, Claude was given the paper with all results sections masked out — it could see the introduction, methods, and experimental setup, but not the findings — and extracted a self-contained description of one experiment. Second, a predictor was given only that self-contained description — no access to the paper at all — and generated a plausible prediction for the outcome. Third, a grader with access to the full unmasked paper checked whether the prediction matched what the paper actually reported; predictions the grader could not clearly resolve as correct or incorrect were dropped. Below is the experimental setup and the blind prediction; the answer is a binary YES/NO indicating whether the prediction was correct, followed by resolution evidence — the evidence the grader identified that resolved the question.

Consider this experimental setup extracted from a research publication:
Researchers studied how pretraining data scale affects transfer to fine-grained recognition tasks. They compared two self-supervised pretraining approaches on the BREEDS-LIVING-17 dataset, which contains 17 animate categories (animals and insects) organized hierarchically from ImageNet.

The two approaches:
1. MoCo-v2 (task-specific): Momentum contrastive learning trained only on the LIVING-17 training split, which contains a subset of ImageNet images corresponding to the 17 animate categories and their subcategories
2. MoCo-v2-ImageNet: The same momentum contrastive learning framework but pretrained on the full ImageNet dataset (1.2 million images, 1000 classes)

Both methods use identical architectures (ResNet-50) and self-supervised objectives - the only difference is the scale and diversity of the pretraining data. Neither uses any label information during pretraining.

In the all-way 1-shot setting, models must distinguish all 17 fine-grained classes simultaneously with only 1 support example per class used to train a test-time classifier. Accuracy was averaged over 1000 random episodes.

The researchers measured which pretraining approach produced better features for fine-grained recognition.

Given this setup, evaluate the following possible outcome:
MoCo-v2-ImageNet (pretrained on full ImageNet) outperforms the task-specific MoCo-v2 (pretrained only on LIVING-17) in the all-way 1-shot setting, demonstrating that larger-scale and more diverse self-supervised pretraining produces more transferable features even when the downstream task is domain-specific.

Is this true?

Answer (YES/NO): YES